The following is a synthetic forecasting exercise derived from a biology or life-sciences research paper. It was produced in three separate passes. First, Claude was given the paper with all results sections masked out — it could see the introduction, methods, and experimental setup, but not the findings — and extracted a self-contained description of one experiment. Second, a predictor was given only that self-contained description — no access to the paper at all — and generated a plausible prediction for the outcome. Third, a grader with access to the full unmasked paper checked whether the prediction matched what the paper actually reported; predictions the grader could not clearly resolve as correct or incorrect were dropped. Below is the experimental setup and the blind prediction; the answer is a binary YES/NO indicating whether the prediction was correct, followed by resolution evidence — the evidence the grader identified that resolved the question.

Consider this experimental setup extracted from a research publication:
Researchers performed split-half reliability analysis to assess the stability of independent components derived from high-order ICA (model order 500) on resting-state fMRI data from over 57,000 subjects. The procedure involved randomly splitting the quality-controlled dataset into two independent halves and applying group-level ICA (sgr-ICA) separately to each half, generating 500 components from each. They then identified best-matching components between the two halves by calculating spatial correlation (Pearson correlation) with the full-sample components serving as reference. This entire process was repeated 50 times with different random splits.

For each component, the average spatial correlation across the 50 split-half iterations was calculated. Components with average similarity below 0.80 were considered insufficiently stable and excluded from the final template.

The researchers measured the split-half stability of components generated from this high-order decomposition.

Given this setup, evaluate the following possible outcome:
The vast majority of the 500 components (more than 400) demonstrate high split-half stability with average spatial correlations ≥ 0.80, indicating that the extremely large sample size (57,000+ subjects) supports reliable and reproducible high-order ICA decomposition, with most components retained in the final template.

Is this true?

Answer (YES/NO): NO